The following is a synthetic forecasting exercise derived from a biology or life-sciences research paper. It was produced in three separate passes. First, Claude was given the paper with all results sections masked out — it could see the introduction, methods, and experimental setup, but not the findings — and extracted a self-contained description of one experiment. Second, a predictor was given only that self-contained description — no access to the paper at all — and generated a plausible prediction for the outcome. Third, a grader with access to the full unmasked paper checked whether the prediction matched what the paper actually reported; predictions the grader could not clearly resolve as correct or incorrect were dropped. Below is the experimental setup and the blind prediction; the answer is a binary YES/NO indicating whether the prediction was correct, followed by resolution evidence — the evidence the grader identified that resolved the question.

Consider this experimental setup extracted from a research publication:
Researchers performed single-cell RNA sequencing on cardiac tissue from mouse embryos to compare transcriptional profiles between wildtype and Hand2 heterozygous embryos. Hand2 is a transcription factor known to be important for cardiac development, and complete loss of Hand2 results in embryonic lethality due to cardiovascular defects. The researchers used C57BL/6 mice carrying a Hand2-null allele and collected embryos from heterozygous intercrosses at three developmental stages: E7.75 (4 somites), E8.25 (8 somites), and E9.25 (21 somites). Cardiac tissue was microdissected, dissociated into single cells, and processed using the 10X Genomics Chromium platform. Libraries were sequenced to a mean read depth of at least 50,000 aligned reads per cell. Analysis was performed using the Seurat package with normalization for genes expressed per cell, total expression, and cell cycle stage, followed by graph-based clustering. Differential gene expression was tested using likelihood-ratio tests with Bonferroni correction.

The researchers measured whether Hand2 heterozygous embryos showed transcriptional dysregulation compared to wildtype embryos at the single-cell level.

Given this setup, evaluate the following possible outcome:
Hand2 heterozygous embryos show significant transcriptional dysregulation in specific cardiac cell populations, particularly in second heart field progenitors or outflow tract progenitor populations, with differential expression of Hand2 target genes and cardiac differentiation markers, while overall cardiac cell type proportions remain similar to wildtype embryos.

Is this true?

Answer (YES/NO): NO